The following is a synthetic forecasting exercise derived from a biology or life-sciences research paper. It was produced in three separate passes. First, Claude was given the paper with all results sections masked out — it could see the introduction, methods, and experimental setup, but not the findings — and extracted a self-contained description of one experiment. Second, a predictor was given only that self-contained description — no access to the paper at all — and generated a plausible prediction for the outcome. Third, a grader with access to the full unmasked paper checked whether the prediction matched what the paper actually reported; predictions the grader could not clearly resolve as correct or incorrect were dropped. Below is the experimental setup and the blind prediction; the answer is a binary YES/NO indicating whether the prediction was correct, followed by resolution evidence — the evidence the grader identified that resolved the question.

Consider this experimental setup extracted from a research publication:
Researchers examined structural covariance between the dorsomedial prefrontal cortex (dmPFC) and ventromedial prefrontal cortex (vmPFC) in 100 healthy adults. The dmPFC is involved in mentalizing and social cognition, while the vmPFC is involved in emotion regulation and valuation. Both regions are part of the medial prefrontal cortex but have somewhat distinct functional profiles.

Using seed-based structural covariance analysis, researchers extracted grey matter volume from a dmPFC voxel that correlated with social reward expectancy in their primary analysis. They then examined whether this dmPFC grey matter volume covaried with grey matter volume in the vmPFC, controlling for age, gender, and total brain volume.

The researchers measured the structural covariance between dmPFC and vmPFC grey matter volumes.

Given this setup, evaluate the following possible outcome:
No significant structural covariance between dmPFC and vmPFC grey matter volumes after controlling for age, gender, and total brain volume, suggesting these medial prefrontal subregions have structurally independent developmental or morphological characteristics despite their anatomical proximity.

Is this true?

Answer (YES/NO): NO